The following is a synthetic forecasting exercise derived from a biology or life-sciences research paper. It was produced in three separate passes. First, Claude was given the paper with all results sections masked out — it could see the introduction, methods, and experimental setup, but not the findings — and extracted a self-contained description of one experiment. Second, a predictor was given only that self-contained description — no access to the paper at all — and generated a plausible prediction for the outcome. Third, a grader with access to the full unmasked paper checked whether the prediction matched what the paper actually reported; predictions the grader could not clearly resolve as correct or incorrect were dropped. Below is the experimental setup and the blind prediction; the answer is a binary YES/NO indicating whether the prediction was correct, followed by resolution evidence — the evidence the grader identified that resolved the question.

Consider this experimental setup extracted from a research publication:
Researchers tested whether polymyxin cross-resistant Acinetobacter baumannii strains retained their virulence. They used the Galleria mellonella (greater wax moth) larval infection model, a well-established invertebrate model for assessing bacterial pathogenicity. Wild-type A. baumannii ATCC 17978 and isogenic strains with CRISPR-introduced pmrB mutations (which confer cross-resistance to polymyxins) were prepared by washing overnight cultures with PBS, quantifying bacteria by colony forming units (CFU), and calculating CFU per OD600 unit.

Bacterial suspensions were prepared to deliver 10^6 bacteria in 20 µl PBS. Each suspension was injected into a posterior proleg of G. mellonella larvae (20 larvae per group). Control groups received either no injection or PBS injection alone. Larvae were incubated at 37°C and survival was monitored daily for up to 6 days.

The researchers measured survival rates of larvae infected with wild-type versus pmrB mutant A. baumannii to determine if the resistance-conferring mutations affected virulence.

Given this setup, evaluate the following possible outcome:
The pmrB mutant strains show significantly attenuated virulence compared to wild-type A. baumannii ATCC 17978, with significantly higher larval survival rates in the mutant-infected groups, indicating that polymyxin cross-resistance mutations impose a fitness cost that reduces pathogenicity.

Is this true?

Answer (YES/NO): NO